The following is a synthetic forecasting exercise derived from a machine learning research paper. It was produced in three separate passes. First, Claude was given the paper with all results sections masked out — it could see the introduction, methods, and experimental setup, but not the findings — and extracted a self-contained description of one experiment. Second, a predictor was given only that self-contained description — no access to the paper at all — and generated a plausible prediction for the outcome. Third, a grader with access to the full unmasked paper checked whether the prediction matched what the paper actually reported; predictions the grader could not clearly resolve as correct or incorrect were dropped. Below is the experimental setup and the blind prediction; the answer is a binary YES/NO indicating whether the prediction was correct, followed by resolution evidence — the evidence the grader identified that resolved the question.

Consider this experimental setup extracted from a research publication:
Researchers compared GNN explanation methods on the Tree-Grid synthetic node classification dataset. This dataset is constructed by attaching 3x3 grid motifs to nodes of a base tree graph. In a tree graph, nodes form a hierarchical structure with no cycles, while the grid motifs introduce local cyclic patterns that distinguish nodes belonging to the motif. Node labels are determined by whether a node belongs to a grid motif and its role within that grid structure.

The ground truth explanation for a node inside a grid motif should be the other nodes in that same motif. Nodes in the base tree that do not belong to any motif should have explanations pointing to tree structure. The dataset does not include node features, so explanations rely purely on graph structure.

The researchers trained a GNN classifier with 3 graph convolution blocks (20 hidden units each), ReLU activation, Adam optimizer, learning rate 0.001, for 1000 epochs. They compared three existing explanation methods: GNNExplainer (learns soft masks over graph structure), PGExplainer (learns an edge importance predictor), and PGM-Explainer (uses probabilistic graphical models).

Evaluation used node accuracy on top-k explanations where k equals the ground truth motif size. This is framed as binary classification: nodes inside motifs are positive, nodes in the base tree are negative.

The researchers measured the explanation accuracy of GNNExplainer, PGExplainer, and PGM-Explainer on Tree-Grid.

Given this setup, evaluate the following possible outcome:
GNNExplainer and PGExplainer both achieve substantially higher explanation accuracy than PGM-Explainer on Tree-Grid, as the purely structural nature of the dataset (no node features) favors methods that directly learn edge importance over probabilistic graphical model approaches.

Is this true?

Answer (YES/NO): NO